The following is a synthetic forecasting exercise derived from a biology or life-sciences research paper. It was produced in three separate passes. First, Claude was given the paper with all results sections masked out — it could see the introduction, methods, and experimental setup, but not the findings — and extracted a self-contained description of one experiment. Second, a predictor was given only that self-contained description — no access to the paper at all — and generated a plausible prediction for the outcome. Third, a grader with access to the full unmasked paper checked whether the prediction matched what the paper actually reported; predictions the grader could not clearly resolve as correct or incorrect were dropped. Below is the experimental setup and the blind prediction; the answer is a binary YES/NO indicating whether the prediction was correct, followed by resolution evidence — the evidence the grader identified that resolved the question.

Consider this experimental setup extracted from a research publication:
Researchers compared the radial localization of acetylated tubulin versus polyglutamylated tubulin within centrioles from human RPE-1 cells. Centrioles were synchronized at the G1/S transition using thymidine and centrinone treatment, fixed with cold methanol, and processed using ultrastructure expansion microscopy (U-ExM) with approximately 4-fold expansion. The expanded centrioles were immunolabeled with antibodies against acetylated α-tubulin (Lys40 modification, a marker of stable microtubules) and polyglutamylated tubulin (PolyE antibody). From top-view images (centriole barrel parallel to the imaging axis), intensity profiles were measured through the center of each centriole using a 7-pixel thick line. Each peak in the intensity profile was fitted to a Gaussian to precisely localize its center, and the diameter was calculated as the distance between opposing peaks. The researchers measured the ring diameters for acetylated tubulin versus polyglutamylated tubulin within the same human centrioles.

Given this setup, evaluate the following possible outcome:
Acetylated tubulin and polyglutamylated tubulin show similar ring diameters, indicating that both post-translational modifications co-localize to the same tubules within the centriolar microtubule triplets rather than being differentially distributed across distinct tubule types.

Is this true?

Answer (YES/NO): NO